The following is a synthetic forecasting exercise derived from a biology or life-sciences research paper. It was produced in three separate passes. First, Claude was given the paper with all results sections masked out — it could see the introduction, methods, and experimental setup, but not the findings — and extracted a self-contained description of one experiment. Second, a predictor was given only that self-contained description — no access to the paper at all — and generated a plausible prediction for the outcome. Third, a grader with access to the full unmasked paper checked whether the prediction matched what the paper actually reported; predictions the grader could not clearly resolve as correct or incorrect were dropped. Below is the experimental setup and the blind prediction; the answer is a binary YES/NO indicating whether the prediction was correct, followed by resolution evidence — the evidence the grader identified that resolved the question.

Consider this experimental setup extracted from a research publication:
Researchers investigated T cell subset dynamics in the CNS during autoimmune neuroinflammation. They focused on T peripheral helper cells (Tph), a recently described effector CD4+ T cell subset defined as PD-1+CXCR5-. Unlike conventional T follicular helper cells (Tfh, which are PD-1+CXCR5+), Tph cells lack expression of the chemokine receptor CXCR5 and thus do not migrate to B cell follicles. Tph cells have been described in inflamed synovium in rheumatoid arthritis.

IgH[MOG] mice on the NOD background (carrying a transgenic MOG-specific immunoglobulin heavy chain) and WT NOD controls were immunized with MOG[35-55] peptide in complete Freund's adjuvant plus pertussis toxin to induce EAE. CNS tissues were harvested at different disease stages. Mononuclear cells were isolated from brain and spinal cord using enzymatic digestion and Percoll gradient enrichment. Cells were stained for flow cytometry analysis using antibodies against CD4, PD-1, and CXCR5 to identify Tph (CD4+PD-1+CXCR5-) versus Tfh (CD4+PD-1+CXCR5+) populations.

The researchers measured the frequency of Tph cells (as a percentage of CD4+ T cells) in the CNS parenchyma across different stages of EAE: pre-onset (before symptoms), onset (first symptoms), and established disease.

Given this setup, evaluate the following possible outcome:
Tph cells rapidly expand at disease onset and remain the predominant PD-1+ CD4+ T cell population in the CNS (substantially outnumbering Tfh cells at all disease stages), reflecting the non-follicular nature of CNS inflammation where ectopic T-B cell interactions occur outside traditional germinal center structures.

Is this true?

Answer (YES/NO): NO